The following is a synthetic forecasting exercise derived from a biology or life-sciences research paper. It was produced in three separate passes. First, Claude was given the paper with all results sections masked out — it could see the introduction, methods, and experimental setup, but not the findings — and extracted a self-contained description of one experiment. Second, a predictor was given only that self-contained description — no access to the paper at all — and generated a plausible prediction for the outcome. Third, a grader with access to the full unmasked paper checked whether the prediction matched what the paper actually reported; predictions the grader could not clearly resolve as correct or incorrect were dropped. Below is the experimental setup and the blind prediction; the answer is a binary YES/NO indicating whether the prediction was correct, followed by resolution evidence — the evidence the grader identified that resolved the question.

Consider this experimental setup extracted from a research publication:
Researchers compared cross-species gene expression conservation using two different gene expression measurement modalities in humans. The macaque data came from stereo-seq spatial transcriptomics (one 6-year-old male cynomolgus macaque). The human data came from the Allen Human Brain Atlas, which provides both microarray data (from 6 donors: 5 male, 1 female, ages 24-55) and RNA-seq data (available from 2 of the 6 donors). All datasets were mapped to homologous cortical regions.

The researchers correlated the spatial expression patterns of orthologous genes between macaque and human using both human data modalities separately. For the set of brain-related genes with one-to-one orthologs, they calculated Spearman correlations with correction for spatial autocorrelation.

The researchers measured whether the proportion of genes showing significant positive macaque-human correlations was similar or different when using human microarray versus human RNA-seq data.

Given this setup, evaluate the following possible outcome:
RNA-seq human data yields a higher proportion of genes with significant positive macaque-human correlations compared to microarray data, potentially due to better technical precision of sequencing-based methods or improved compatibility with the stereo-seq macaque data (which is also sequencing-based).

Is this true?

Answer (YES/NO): NO